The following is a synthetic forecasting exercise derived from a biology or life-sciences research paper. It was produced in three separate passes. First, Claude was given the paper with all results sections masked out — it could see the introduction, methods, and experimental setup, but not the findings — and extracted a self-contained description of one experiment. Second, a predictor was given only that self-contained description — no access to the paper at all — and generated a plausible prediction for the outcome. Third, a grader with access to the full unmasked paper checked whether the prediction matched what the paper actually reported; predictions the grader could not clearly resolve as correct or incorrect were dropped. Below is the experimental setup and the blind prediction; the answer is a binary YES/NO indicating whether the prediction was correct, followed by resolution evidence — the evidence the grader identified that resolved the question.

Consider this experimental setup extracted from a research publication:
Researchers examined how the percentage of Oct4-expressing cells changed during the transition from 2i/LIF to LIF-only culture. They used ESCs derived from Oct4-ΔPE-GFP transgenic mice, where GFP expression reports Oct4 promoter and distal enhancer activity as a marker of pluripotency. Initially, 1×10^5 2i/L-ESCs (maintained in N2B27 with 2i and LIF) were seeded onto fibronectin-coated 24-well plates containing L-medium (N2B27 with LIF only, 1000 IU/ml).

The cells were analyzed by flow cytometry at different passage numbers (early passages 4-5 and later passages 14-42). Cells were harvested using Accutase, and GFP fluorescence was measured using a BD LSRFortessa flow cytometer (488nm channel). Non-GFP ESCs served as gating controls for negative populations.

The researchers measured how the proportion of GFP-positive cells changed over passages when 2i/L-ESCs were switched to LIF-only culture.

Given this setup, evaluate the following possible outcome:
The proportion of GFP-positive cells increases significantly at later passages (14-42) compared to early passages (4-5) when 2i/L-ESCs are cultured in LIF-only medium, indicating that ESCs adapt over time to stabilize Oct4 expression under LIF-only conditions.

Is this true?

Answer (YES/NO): YES